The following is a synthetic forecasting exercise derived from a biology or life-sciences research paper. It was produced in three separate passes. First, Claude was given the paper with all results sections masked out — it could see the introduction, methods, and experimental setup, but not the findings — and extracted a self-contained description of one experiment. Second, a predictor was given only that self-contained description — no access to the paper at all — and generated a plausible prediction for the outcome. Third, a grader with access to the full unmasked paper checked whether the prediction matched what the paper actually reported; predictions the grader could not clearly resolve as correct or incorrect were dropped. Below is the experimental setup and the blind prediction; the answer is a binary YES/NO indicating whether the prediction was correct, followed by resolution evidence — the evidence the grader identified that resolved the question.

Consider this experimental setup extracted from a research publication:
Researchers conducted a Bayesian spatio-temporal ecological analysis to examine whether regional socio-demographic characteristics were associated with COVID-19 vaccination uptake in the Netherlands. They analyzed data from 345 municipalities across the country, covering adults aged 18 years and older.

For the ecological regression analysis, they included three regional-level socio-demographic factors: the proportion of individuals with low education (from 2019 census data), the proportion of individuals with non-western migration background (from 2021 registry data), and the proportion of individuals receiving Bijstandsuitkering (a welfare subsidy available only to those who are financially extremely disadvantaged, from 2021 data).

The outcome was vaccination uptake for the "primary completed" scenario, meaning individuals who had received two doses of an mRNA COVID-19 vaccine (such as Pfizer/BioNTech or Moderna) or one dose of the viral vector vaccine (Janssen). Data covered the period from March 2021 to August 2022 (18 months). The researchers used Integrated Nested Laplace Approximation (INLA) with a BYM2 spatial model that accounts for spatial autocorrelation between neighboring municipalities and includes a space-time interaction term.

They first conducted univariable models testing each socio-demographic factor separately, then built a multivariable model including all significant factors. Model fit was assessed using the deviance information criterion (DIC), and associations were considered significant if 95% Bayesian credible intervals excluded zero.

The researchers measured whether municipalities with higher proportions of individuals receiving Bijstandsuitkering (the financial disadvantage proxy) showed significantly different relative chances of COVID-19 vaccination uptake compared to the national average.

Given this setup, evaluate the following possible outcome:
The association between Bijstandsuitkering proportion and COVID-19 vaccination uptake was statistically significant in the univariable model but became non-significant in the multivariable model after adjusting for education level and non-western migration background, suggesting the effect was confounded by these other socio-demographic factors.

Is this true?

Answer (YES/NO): NO